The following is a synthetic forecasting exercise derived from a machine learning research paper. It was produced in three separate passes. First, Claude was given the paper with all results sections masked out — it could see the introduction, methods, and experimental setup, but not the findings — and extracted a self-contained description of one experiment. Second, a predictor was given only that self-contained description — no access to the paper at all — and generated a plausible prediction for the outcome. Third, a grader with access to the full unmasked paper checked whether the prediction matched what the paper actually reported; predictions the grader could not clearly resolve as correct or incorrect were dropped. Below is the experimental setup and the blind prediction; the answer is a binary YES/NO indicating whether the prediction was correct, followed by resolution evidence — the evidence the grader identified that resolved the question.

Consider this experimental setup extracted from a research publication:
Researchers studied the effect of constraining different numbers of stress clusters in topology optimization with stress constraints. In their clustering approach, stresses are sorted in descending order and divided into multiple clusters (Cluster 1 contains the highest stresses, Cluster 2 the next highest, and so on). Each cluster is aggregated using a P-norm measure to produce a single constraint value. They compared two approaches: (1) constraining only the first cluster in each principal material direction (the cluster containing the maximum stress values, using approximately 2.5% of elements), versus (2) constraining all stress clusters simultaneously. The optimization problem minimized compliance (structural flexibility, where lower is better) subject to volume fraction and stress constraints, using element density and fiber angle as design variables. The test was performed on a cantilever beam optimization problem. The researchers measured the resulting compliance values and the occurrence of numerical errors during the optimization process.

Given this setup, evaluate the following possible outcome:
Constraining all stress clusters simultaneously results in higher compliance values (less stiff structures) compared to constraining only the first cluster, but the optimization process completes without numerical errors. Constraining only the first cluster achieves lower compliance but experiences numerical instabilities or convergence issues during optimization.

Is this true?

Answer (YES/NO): NO